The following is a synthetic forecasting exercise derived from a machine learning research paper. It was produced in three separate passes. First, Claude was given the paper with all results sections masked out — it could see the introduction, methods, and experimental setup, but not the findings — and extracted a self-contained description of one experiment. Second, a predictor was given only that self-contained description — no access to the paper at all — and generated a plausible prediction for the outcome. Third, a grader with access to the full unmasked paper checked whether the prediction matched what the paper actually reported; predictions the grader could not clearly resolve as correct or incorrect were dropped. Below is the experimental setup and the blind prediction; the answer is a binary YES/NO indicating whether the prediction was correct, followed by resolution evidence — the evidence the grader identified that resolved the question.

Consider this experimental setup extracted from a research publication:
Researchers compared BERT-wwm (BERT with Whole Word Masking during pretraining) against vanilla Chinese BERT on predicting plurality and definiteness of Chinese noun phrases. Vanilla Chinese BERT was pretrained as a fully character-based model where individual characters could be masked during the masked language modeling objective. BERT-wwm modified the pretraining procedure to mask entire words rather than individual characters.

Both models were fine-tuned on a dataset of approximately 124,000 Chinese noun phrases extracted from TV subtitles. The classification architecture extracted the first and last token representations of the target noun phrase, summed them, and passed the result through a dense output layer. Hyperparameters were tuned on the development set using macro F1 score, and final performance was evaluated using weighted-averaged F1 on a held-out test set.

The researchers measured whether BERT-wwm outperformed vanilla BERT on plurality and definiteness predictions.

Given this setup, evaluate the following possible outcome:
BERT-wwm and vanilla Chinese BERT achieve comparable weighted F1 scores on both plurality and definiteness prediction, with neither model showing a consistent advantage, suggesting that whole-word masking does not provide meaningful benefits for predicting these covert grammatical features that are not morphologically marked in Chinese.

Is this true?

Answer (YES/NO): NO